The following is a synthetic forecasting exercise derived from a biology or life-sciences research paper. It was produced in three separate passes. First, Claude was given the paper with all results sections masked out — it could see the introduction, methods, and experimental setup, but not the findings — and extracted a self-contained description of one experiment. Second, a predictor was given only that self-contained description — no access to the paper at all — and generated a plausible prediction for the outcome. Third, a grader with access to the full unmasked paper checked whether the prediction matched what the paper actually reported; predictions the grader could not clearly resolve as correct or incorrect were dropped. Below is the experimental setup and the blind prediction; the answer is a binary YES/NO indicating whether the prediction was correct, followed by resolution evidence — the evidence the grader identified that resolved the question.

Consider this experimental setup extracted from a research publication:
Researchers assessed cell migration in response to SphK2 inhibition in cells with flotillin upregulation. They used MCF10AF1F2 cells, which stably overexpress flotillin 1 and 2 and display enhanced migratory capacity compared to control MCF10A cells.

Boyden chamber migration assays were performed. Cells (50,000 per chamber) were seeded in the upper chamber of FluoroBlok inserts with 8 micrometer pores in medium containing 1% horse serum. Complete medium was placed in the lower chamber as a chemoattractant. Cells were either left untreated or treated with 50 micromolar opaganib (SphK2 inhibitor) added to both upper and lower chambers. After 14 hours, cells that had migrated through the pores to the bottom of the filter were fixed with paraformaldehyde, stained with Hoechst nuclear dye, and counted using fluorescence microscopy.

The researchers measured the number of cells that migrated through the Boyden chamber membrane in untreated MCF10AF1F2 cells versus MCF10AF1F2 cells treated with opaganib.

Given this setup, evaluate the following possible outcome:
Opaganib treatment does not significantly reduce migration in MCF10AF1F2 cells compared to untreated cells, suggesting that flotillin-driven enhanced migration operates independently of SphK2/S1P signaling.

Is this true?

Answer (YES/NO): NO